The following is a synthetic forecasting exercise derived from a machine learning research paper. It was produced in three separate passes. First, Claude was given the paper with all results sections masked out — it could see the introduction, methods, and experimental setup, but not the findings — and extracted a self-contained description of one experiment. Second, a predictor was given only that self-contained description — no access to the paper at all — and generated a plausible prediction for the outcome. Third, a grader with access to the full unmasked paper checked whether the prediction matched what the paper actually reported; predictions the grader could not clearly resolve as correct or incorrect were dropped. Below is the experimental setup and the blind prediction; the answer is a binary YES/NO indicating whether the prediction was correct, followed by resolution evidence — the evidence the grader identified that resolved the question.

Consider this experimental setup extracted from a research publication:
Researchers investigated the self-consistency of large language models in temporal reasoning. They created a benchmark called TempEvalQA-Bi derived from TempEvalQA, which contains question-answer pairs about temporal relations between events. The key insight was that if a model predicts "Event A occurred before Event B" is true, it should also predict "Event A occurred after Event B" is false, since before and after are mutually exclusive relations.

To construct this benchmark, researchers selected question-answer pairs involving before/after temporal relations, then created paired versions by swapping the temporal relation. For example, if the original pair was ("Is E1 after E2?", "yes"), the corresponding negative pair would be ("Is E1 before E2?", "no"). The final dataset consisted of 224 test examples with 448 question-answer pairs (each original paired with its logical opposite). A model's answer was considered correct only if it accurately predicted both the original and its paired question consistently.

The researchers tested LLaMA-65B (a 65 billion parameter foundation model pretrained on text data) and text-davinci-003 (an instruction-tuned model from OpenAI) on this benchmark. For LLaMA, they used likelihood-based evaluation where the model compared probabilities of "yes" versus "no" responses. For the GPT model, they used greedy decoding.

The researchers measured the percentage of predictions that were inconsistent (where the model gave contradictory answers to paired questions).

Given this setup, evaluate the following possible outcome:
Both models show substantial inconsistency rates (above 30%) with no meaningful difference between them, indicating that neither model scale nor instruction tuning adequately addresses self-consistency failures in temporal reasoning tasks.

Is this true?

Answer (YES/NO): NO